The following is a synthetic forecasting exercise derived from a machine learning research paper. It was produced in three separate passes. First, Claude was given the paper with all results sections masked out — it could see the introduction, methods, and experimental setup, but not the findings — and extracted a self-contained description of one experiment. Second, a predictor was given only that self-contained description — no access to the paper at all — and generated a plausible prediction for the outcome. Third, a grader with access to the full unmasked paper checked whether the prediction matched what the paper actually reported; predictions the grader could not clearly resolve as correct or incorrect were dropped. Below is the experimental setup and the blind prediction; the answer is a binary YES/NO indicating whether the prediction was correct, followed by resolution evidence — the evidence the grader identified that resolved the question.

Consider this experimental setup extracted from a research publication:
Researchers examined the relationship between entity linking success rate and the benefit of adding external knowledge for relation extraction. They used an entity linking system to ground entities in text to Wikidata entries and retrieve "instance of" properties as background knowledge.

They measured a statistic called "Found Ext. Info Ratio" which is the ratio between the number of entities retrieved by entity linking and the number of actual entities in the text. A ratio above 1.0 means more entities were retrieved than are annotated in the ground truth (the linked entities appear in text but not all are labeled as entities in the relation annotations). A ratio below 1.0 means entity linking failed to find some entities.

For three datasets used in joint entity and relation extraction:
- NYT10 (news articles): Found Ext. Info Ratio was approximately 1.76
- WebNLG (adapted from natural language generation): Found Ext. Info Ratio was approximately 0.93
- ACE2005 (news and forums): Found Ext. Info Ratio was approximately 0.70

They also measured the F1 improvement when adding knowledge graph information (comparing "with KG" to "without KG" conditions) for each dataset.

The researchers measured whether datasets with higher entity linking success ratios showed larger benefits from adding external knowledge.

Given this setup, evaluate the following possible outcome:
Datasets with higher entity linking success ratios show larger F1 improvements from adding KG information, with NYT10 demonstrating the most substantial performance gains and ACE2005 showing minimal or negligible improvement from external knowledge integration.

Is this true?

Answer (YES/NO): NO